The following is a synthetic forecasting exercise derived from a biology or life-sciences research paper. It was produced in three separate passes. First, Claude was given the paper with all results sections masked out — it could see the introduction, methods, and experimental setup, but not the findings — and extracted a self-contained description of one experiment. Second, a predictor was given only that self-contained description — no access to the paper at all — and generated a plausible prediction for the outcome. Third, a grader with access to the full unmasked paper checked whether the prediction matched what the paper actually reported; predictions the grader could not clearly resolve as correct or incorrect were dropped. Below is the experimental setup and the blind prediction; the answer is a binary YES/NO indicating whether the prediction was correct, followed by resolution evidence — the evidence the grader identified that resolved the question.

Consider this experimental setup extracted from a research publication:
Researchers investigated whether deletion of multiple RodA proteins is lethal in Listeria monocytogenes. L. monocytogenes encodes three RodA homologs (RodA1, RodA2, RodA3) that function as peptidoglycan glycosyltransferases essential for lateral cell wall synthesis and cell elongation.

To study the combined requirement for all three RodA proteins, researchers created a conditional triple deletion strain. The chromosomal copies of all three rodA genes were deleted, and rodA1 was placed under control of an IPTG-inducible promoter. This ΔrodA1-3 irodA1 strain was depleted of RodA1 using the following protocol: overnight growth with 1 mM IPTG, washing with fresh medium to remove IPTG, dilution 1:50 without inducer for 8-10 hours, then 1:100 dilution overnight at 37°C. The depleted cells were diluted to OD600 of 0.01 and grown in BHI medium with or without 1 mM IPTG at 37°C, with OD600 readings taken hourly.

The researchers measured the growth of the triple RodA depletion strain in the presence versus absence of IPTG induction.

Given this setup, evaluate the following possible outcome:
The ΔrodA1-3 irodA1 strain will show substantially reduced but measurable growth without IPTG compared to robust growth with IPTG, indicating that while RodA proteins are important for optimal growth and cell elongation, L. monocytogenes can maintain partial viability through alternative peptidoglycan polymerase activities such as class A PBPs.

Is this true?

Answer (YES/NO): NO